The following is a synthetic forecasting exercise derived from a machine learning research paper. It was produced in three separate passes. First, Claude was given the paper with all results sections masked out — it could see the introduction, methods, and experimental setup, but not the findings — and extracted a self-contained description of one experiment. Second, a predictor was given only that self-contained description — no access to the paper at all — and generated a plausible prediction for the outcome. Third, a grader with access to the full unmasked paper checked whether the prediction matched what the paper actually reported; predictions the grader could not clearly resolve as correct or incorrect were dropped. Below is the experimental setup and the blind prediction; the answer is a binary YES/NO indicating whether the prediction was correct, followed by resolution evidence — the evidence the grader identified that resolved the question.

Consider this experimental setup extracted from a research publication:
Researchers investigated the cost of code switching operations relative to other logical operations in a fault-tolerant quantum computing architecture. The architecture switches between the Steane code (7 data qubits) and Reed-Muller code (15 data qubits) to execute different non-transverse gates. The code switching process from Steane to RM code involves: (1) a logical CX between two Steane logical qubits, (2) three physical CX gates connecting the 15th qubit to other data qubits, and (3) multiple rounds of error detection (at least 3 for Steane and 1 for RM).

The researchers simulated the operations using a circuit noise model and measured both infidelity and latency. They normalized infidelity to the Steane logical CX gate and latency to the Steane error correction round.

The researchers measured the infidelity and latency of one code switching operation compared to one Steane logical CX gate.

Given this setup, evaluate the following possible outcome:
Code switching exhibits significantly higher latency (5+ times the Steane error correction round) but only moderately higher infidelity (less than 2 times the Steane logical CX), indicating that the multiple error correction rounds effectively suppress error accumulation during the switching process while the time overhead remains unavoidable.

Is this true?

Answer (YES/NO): NO